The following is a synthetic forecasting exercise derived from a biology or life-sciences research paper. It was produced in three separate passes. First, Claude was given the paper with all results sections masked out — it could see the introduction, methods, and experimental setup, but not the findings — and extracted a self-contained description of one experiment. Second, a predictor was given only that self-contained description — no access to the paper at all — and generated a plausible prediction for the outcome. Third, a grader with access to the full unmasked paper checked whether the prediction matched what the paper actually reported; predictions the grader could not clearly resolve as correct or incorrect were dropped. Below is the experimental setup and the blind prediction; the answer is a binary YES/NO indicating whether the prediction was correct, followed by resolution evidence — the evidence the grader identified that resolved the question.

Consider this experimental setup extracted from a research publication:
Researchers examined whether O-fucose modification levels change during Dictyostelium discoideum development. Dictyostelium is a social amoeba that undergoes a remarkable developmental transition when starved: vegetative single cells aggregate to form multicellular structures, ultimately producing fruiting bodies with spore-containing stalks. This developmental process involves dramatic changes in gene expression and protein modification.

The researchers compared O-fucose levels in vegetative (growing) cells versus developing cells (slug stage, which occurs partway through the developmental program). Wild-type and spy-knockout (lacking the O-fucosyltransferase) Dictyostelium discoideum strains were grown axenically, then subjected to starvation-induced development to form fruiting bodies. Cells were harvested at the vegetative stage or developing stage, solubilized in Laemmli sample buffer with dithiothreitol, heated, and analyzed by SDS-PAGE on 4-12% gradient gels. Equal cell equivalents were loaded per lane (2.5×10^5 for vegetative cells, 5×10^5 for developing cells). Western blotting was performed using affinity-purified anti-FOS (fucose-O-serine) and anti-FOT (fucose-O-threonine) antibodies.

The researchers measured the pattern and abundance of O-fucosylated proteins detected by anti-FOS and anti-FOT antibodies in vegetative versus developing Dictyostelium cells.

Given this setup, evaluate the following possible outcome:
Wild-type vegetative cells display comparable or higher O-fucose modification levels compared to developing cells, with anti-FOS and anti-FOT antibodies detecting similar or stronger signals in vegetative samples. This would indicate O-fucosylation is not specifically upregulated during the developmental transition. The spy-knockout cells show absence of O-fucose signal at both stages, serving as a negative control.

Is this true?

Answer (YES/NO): NO